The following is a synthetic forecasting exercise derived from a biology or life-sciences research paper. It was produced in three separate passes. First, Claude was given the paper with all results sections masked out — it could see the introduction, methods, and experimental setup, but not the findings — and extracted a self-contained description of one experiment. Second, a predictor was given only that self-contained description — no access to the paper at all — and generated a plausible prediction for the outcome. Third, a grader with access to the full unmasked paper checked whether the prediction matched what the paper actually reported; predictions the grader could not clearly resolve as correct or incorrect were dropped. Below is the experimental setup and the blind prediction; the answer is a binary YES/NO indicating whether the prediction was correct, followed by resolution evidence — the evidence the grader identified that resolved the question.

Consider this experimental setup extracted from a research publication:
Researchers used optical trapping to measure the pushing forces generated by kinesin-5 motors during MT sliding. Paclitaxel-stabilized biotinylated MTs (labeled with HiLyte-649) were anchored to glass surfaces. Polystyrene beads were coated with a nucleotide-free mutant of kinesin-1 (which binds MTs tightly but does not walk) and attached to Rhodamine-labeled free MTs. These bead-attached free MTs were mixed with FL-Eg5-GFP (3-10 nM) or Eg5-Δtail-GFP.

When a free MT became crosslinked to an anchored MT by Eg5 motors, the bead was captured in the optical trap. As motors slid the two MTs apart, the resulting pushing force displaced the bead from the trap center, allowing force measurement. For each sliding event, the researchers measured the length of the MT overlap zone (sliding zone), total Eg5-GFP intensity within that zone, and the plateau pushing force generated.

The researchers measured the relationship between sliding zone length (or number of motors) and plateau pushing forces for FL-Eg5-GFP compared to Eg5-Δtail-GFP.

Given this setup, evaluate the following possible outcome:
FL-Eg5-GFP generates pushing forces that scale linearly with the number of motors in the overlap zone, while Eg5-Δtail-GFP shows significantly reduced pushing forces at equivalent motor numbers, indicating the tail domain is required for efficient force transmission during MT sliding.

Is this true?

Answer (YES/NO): YES